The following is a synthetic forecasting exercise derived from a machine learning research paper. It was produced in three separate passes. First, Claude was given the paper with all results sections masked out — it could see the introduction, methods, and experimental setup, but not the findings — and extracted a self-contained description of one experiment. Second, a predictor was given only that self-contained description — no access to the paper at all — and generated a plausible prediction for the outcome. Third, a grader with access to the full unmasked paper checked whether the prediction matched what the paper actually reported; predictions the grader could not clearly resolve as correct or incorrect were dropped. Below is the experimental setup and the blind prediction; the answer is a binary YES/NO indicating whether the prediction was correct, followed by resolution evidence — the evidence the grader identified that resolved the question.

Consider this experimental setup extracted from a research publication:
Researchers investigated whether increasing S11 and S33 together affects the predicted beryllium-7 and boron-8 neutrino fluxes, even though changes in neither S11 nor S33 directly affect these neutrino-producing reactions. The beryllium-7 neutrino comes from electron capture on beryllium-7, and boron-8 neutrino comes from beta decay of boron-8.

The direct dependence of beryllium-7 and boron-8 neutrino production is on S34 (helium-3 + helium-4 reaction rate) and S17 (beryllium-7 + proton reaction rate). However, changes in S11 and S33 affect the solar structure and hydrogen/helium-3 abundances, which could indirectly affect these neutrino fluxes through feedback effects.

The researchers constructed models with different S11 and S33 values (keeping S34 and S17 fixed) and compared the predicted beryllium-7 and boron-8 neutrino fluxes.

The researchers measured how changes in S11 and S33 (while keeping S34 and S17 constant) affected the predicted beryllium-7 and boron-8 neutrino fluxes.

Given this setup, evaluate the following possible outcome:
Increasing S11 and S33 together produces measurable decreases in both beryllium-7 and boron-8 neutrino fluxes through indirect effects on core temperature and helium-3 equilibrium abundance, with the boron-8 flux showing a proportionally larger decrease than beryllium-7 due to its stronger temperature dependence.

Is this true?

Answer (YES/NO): NO